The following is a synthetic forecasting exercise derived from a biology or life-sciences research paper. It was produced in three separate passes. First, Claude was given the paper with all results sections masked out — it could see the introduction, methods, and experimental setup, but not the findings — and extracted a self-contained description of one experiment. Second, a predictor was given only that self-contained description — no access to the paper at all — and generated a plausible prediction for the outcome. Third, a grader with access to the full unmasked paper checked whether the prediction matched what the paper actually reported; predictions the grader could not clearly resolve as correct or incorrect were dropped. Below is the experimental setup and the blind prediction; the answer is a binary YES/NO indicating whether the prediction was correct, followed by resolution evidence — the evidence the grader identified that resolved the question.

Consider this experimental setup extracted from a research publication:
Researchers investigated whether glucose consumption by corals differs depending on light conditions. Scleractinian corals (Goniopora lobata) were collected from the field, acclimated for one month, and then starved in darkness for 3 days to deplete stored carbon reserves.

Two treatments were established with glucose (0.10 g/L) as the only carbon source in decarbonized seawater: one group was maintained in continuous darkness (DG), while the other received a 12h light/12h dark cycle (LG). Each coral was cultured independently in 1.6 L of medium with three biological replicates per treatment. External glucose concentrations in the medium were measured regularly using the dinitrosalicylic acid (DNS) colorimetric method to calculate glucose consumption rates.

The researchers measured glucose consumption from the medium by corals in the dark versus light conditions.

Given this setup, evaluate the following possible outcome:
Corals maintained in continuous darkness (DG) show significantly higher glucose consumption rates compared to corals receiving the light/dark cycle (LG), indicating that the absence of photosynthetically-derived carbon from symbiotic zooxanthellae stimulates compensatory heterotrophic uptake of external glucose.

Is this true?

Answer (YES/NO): NO